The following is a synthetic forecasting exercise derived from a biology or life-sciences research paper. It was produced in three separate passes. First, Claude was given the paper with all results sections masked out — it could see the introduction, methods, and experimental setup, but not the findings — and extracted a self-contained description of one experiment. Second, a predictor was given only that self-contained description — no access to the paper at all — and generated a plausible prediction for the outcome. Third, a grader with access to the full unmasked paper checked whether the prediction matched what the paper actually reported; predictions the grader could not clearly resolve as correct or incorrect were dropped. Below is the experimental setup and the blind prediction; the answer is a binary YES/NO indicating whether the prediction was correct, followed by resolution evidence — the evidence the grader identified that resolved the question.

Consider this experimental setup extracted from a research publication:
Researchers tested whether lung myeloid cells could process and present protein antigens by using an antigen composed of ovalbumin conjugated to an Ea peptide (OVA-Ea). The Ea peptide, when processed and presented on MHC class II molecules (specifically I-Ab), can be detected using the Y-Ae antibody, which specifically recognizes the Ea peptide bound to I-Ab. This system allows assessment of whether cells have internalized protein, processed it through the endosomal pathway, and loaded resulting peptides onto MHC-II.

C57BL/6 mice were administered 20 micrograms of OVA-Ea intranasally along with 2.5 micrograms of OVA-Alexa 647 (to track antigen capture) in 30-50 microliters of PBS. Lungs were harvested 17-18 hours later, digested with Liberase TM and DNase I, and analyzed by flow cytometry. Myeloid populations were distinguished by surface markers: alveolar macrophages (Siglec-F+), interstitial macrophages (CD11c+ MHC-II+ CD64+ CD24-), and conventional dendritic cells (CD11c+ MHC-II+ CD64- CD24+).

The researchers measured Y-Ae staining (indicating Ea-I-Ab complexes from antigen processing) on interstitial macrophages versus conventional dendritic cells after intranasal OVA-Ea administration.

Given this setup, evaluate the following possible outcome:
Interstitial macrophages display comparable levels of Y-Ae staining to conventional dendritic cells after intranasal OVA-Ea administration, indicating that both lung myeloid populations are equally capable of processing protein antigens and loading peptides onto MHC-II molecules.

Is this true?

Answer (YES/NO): NO